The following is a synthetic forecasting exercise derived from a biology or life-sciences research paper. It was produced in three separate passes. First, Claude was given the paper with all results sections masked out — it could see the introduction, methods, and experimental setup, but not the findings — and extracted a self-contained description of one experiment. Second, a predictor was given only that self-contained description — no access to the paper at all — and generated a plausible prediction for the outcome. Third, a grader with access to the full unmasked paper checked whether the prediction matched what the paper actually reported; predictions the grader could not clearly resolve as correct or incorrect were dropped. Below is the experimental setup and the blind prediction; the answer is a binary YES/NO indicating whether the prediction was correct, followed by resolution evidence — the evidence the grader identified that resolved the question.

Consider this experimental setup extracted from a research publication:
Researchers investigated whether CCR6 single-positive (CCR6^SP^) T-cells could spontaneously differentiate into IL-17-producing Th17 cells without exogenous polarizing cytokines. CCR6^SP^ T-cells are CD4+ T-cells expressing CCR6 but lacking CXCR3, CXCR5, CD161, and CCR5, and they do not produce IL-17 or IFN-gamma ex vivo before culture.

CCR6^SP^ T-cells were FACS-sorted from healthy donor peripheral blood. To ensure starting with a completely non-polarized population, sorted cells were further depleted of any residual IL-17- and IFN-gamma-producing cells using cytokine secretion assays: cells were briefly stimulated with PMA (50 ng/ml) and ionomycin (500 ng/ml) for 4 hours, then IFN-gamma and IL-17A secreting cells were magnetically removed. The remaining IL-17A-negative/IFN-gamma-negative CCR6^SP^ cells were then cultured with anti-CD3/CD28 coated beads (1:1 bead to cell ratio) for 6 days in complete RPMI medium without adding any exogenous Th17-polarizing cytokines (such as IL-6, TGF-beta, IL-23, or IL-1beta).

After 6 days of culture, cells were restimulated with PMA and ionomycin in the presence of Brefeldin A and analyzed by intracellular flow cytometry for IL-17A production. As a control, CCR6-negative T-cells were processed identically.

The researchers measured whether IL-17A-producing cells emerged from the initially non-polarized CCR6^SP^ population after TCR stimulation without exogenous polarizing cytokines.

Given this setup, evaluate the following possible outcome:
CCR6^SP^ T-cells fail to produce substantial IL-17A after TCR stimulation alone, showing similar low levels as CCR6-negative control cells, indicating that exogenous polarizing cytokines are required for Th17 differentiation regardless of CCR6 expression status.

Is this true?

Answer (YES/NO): NO